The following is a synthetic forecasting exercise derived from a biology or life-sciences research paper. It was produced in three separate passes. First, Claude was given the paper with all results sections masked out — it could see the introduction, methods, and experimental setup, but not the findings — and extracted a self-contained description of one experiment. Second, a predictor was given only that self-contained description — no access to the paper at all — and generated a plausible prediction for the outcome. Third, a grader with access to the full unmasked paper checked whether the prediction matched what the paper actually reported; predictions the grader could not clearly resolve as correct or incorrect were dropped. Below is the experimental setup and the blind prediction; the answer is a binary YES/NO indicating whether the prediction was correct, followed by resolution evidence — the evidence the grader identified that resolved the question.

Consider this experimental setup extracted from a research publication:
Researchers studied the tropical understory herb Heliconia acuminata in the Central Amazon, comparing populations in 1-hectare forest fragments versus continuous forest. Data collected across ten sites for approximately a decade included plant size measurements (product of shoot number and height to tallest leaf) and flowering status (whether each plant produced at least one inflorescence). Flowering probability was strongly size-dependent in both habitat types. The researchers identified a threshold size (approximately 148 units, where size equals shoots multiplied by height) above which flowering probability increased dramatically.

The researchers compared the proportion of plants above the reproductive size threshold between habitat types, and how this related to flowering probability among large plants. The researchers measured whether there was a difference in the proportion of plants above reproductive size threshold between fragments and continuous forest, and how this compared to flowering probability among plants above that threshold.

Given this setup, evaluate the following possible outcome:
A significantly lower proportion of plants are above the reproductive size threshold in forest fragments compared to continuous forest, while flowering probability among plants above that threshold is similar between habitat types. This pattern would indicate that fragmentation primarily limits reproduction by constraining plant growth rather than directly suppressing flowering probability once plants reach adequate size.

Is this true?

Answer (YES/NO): NO